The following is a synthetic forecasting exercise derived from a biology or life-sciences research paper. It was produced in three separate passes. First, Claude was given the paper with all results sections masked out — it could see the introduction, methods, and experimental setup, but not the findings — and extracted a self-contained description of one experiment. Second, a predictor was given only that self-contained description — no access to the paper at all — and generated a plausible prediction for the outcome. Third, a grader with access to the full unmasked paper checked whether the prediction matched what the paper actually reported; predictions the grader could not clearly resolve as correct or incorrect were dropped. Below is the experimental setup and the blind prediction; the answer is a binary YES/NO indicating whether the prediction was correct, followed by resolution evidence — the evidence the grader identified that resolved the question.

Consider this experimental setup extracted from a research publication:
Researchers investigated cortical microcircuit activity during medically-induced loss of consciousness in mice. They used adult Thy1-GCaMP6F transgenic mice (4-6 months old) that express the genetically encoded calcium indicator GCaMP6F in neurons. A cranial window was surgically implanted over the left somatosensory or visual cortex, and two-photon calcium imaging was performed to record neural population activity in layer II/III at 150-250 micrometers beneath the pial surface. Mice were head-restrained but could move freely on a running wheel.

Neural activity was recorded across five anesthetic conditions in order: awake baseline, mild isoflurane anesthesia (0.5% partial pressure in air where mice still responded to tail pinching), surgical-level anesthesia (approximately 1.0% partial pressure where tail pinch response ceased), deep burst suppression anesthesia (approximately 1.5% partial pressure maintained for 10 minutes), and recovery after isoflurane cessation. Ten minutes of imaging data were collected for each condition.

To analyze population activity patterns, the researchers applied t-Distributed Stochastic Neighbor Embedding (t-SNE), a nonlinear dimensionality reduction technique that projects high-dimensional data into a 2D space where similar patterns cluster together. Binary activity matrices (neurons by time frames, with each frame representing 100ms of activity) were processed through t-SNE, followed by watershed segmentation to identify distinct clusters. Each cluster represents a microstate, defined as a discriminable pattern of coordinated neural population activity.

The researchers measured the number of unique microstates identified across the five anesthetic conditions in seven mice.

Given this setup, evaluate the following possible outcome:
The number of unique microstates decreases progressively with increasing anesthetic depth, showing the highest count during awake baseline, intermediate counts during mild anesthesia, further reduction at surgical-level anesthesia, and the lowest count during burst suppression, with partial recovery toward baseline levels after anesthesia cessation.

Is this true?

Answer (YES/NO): NO